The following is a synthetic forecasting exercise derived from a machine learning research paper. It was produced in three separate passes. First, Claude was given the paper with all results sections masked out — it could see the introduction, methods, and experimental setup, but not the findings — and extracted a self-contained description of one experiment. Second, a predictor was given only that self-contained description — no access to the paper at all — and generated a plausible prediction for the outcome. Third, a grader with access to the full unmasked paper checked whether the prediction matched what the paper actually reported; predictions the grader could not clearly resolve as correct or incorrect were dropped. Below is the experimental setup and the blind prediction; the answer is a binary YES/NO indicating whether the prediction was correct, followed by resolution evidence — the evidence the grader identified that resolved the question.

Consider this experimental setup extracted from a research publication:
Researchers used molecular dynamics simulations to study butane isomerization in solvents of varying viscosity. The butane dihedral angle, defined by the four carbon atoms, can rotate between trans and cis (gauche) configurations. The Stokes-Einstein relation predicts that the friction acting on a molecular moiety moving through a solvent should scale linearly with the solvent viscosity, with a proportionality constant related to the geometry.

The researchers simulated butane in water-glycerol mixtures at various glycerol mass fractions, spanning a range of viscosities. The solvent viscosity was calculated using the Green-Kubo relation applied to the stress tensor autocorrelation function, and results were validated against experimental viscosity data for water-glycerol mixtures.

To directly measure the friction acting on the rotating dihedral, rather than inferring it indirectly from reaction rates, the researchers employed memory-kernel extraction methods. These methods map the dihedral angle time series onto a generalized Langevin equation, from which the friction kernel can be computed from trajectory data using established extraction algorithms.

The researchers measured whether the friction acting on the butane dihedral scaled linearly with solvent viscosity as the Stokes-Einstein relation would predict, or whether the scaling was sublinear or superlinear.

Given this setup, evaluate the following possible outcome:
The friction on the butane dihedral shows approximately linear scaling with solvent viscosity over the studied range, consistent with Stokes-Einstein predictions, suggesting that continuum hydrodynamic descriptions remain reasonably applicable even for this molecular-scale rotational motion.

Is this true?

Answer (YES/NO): NO